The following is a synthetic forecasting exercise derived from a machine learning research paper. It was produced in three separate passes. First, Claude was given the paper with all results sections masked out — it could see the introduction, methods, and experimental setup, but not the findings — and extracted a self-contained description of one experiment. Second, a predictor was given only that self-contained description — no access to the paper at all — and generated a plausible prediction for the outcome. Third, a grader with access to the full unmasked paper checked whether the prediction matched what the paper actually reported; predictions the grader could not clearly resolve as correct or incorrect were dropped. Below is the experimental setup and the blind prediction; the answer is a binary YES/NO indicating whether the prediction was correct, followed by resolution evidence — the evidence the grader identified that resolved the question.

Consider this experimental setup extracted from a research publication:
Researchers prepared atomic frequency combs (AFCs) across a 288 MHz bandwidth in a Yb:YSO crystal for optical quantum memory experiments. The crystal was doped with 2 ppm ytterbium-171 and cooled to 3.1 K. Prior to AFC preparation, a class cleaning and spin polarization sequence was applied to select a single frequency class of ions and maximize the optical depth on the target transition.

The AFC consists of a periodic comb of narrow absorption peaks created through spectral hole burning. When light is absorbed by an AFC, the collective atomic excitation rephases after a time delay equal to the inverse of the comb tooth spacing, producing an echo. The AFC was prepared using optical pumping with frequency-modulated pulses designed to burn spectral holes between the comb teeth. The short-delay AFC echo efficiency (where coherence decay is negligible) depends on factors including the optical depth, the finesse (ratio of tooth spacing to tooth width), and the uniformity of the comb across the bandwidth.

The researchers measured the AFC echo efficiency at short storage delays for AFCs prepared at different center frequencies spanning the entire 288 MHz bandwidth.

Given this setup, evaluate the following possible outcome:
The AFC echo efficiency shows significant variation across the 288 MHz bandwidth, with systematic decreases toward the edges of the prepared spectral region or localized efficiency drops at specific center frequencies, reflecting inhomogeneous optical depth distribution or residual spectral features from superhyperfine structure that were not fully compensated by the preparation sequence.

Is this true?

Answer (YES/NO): NO